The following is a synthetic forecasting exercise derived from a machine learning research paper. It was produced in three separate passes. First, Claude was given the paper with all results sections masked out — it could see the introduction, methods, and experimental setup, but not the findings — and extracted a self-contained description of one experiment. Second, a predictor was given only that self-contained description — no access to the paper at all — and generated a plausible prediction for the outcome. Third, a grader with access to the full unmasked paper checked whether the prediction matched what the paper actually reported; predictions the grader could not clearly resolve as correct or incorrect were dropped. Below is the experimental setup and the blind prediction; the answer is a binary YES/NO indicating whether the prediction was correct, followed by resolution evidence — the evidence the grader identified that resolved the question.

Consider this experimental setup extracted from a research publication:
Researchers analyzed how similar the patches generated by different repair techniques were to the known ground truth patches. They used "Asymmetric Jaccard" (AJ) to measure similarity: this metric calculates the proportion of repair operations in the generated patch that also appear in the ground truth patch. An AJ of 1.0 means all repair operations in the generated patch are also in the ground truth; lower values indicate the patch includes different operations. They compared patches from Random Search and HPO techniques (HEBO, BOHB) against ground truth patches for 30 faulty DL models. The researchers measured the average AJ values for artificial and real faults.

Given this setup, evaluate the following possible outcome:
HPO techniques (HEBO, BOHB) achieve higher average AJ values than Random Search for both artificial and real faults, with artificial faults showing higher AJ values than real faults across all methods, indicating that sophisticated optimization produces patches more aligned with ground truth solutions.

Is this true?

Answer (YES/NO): NO